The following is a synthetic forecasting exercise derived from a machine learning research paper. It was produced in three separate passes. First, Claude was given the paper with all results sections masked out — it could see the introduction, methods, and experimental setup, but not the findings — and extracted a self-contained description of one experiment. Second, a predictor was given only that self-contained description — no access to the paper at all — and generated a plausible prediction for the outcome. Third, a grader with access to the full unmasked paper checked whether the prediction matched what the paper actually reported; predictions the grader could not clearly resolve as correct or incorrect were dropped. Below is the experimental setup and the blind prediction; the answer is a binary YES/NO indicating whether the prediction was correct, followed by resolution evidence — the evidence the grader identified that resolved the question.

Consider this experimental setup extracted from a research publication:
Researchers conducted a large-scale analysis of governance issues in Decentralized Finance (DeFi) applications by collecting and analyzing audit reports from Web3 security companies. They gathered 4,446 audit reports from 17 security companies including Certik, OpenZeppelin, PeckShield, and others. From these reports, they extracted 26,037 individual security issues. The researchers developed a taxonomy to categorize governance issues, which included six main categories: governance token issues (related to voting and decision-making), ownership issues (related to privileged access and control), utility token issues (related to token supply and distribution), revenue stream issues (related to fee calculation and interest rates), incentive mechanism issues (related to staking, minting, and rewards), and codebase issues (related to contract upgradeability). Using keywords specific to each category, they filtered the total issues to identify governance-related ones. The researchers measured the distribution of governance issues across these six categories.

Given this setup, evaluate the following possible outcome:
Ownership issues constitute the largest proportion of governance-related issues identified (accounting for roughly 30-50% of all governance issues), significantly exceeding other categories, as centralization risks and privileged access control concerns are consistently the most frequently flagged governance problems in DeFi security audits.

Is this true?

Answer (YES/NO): NO